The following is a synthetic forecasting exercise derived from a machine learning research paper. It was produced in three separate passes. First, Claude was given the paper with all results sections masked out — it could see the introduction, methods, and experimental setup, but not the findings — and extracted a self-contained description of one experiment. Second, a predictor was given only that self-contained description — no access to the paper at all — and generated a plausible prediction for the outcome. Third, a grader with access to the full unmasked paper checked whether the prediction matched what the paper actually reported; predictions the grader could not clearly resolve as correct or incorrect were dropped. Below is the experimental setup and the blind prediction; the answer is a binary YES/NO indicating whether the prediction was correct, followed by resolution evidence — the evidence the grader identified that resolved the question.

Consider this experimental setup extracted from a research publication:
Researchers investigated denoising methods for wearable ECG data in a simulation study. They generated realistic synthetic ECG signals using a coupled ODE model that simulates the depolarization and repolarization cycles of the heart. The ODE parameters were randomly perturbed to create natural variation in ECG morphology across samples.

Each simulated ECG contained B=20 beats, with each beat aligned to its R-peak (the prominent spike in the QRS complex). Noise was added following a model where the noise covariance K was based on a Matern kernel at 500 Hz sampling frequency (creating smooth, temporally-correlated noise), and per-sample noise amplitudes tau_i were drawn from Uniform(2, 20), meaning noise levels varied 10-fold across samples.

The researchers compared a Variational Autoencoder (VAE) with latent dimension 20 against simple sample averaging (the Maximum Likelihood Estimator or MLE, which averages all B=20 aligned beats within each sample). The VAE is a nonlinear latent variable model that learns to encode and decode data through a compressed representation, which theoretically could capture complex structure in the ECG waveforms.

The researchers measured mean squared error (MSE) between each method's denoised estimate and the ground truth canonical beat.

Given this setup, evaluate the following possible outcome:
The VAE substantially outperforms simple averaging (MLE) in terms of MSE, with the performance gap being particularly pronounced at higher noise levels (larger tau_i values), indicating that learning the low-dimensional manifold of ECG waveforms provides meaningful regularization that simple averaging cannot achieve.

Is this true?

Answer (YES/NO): NO